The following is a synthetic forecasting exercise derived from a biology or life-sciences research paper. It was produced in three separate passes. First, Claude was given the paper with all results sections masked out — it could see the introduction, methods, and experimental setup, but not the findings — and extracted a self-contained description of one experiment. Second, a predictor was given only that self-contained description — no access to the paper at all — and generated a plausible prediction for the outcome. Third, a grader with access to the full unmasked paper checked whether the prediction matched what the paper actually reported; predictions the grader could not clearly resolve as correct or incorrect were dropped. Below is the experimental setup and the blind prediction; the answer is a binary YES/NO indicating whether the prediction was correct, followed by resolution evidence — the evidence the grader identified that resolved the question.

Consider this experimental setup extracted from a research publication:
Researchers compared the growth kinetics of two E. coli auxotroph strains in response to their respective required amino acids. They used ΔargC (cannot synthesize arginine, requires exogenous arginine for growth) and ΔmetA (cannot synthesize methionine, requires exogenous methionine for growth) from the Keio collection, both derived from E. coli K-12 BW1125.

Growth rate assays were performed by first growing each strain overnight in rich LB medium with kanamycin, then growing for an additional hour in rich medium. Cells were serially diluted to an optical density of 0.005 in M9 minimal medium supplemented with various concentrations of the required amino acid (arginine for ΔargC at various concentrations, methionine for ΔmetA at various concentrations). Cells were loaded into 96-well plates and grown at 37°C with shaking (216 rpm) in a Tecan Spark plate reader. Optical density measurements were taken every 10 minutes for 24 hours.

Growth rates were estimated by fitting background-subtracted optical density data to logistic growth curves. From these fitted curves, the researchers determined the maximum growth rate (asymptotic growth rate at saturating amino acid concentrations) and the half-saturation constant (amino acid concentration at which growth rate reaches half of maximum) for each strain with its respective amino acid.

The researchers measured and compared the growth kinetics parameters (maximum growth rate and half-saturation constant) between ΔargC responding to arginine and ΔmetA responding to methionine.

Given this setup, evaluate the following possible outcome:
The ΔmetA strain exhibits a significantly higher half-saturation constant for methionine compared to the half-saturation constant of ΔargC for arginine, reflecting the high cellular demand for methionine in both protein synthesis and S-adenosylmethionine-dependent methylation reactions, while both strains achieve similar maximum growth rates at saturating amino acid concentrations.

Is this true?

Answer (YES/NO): NO